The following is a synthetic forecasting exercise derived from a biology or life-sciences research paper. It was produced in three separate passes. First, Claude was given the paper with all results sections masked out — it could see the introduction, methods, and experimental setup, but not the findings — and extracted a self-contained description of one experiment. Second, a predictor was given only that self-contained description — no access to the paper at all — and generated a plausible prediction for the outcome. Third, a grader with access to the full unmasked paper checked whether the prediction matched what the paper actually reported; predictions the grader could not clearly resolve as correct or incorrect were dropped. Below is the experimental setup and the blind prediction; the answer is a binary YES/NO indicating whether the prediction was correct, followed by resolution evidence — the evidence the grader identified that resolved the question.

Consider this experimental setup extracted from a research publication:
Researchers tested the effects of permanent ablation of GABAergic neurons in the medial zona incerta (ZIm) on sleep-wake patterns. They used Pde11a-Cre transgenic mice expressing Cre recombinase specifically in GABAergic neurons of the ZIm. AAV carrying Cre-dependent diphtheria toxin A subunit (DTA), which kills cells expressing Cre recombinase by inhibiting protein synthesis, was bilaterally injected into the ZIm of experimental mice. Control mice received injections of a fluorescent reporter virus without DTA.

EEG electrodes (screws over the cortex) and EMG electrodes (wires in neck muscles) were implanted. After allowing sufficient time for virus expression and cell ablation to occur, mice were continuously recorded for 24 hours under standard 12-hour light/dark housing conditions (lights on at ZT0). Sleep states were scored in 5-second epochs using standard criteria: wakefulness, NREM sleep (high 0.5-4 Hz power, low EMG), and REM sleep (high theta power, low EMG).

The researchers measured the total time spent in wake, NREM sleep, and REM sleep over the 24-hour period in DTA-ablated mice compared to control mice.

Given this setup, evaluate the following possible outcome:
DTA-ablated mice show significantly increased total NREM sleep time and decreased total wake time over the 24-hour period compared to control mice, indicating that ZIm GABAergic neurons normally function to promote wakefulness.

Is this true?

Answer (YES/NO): YES